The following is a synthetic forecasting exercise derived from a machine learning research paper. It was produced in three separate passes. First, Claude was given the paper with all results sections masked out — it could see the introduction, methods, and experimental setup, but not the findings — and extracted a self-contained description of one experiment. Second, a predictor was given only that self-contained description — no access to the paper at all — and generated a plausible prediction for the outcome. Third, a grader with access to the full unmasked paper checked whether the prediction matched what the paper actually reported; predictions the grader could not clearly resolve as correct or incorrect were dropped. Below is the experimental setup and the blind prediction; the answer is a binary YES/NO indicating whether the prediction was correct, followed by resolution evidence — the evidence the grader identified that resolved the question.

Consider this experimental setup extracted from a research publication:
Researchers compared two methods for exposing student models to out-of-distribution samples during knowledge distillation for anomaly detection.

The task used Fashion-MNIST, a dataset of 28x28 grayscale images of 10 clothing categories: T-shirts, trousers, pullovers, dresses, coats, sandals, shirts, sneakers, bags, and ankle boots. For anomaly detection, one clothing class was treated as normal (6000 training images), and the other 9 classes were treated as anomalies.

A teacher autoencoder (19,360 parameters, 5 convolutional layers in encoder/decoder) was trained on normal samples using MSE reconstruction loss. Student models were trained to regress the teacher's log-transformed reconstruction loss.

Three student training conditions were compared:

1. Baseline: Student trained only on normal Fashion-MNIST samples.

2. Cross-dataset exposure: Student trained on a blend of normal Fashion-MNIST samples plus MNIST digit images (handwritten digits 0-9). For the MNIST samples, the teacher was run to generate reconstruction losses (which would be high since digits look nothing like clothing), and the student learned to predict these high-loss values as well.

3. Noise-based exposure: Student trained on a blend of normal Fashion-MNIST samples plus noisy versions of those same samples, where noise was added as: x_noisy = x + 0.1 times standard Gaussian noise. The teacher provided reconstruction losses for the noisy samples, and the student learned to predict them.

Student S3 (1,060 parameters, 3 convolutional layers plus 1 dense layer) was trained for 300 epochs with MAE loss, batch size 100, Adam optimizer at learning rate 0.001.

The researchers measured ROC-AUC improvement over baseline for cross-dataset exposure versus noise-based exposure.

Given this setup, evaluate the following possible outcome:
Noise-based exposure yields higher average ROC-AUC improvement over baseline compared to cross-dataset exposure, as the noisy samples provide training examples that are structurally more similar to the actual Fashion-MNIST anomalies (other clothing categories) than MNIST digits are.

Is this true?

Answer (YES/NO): NO